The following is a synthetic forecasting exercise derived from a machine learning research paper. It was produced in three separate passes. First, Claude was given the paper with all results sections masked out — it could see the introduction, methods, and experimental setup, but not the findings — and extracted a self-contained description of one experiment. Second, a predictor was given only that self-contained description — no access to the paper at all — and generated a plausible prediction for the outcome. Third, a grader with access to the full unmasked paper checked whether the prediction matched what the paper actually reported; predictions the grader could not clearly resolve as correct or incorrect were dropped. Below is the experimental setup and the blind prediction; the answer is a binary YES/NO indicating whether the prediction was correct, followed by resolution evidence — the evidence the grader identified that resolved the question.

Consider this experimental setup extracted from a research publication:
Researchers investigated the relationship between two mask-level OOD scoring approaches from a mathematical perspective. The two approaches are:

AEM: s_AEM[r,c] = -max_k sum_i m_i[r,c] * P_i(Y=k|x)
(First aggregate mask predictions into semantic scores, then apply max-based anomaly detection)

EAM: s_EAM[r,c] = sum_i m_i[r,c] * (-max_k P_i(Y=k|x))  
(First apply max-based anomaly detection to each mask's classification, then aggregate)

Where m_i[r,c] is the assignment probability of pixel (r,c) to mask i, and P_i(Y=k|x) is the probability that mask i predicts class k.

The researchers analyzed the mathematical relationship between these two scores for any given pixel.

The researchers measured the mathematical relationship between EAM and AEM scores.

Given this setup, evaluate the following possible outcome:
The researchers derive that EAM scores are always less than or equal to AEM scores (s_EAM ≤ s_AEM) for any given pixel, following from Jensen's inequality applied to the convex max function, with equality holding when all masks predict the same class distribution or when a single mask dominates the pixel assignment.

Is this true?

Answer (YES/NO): NO